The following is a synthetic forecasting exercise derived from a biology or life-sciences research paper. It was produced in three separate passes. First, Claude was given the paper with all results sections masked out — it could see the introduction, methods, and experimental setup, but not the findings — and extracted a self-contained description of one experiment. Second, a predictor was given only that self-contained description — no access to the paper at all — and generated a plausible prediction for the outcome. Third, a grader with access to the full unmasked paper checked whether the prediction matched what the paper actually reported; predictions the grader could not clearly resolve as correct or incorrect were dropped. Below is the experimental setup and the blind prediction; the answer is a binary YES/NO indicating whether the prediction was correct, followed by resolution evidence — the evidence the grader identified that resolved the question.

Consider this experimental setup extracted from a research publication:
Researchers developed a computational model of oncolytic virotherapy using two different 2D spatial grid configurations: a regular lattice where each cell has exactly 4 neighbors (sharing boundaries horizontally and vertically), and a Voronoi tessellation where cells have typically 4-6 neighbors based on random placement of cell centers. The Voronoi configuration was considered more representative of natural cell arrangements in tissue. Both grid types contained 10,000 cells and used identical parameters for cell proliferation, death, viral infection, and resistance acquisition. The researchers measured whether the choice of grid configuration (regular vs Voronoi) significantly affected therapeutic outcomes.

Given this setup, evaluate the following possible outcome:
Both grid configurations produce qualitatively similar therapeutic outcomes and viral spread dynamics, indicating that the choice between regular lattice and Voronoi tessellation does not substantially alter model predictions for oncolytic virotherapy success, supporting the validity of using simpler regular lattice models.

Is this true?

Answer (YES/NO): YES